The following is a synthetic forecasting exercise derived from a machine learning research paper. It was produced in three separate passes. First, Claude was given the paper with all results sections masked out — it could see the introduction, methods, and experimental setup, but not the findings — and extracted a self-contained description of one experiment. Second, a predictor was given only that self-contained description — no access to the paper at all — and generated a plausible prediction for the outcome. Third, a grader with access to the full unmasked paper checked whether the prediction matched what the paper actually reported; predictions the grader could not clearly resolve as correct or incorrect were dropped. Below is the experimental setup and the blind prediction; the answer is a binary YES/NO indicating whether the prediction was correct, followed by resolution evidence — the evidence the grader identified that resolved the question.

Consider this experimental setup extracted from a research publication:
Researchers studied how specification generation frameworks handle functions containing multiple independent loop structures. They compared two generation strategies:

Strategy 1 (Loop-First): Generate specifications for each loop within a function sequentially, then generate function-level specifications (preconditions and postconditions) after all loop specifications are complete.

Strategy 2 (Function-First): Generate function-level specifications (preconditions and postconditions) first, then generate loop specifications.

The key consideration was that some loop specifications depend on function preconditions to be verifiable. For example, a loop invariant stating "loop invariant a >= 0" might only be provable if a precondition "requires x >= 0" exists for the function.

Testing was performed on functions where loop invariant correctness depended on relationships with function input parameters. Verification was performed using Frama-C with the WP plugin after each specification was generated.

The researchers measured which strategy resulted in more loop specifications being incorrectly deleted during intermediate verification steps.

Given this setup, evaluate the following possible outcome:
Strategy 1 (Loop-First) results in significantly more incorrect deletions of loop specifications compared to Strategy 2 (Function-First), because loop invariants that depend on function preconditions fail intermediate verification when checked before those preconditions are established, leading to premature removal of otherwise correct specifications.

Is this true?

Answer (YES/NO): YES